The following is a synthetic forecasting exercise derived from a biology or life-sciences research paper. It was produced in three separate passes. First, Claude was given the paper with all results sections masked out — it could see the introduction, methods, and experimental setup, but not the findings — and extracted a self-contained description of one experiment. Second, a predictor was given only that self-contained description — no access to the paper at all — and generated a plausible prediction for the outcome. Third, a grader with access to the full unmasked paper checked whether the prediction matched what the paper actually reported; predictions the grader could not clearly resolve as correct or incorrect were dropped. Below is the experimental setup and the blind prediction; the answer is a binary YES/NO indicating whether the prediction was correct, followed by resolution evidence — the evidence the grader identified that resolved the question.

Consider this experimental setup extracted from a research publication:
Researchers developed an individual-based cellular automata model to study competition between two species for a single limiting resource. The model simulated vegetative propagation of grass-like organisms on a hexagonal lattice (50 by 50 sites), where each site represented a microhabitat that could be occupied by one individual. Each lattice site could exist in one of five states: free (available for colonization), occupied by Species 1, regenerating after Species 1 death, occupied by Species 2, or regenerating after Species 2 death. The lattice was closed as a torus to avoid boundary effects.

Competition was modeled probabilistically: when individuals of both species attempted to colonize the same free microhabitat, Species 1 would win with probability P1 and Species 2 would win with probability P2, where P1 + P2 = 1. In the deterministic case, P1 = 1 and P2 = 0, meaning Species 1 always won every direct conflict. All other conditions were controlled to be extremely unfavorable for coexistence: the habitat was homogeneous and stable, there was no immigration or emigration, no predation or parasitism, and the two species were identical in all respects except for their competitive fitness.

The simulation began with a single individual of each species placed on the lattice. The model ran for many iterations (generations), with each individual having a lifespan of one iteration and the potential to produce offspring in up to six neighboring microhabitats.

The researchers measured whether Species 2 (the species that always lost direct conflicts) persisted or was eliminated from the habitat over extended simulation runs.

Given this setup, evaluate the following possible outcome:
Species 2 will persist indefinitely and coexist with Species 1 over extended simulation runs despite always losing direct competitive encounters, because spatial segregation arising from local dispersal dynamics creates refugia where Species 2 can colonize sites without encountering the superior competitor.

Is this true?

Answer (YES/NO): NO